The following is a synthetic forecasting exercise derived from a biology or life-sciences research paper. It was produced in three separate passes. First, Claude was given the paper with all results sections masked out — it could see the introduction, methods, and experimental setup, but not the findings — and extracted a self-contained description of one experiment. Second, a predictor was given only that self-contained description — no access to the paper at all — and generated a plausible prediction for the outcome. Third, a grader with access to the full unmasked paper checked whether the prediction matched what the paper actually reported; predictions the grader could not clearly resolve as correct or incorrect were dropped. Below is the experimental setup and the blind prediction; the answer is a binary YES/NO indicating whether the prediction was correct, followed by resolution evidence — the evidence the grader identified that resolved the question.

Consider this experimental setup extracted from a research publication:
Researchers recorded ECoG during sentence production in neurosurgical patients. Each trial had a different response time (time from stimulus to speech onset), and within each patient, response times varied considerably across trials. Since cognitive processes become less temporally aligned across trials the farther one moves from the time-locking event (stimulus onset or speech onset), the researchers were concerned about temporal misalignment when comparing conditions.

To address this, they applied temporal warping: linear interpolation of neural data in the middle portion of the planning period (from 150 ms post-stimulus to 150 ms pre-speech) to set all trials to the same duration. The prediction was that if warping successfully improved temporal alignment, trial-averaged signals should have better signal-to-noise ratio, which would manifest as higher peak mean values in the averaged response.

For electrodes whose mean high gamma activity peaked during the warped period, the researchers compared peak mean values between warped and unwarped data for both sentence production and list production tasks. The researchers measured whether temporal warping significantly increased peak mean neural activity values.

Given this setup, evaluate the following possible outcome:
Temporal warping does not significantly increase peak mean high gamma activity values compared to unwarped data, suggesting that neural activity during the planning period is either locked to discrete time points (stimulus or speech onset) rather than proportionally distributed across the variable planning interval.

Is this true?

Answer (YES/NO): NO